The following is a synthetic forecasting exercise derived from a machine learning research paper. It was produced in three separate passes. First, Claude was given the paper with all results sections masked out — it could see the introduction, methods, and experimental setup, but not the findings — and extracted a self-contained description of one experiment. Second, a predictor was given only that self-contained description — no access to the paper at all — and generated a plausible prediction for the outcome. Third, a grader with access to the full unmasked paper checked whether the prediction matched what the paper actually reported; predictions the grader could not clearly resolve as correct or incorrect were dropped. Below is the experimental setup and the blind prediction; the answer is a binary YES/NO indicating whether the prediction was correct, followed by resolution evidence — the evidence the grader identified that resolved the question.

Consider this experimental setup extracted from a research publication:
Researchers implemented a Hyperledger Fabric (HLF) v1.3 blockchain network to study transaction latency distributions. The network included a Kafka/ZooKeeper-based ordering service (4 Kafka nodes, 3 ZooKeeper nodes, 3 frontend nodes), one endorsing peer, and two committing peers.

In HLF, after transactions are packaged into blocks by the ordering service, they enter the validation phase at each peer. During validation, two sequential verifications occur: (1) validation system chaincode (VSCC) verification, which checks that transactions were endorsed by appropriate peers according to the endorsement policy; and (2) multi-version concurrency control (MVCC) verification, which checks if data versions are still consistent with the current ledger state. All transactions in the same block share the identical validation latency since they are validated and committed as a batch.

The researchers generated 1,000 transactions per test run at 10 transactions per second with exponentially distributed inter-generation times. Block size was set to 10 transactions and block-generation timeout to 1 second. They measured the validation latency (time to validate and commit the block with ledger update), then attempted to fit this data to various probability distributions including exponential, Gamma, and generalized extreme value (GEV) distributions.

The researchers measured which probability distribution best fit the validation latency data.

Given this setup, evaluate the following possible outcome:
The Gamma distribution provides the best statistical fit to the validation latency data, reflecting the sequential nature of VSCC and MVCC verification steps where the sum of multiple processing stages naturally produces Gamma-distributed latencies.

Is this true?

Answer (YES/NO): NO